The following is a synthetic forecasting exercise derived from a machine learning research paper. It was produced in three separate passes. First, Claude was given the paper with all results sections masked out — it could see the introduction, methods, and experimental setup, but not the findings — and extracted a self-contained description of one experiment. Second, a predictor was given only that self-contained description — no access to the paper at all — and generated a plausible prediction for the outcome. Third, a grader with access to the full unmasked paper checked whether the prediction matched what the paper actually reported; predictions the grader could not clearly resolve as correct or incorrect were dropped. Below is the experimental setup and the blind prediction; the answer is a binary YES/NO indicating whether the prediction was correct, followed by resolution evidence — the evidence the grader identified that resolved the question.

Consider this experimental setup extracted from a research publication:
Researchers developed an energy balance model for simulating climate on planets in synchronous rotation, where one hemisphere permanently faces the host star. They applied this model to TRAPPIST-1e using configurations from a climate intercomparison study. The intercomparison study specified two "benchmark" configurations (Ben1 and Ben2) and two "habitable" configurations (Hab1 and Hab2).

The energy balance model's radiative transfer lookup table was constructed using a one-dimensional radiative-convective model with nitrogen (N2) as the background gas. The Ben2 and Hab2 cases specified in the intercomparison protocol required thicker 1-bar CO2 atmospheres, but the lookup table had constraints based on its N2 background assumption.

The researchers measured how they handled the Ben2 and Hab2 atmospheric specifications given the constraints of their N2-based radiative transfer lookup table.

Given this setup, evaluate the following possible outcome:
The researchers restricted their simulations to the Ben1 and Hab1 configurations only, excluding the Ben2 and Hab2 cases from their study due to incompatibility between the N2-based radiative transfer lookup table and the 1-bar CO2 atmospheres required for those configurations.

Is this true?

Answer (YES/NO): NO